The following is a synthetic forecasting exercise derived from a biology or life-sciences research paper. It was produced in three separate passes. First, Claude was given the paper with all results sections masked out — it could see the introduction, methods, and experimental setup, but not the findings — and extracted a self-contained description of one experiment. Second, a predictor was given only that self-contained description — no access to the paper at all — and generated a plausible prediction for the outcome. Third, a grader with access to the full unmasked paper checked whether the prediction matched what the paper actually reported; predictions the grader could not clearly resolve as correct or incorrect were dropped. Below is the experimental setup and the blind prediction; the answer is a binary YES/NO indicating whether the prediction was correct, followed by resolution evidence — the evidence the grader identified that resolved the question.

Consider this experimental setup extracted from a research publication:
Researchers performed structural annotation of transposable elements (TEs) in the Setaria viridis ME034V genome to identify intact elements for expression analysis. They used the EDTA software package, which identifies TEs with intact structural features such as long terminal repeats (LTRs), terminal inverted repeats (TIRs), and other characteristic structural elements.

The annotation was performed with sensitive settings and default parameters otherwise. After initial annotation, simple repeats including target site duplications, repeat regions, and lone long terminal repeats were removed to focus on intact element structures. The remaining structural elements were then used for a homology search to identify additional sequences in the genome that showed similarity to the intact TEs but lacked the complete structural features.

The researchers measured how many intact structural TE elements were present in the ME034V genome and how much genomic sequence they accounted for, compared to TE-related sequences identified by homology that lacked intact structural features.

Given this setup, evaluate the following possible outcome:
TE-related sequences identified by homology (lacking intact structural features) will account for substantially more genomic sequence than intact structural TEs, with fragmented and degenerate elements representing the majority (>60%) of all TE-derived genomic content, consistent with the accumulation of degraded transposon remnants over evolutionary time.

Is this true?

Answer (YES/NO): YES